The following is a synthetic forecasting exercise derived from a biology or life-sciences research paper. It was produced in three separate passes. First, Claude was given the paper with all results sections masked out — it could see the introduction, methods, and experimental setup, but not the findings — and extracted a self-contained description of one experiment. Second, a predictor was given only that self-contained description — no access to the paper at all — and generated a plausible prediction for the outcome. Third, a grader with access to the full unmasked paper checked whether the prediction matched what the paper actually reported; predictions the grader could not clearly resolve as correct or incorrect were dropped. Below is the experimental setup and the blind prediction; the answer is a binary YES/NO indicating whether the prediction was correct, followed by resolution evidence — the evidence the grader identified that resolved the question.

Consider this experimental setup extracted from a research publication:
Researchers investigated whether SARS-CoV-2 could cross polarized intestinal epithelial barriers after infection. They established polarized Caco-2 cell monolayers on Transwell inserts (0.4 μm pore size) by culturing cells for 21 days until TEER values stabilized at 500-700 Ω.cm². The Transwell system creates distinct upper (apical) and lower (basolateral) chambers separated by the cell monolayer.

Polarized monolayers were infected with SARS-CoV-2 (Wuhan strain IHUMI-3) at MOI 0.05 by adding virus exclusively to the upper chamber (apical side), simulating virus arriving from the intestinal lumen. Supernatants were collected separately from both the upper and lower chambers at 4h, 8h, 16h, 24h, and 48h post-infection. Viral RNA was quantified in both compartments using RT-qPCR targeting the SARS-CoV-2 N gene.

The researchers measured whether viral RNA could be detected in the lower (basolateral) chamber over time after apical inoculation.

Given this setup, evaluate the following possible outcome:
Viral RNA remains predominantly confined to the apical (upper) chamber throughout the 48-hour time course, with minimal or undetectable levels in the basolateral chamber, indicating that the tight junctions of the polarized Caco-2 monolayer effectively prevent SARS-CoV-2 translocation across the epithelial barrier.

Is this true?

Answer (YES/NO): NO